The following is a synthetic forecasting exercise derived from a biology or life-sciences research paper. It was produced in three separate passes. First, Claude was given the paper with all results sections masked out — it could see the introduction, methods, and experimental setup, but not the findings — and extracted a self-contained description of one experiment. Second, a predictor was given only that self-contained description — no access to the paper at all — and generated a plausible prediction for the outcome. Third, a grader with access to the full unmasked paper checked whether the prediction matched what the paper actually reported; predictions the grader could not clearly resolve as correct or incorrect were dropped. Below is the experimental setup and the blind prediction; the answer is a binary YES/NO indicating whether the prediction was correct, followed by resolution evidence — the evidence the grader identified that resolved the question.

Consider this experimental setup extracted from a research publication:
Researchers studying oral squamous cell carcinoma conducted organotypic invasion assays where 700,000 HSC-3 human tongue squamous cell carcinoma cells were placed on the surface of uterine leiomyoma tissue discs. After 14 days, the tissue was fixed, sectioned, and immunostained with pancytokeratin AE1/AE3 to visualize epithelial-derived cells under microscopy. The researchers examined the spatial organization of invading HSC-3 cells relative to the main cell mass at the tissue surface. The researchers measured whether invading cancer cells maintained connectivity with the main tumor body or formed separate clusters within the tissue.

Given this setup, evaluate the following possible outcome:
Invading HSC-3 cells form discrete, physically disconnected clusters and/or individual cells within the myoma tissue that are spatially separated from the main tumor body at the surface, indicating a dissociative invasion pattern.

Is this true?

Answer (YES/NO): YES